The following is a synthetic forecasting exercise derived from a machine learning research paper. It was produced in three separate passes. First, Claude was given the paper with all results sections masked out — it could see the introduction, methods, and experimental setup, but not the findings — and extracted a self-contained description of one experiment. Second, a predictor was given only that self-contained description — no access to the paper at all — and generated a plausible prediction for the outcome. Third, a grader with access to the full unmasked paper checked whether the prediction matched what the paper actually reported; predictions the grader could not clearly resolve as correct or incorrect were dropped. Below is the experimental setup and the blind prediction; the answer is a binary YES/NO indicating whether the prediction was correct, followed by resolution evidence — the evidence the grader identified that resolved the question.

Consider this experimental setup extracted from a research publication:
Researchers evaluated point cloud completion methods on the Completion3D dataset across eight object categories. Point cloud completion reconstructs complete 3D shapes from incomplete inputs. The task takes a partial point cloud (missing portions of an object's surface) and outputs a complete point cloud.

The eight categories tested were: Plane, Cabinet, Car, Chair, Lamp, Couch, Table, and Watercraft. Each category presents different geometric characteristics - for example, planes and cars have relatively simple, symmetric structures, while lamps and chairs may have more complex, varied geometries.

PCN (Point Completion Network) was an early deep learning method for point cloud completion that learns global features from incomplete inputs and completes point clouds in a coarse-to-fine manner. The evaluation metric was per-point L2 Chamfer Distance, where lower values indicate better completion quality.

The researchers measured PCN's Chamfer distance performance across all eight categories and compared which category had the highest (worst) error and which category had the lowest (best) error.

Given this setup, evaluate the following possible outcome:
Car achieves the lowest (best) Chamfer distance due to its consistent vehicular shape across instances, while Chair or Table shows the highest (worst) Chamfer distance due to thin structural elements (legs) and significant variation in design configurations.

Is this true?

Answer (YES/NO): NO